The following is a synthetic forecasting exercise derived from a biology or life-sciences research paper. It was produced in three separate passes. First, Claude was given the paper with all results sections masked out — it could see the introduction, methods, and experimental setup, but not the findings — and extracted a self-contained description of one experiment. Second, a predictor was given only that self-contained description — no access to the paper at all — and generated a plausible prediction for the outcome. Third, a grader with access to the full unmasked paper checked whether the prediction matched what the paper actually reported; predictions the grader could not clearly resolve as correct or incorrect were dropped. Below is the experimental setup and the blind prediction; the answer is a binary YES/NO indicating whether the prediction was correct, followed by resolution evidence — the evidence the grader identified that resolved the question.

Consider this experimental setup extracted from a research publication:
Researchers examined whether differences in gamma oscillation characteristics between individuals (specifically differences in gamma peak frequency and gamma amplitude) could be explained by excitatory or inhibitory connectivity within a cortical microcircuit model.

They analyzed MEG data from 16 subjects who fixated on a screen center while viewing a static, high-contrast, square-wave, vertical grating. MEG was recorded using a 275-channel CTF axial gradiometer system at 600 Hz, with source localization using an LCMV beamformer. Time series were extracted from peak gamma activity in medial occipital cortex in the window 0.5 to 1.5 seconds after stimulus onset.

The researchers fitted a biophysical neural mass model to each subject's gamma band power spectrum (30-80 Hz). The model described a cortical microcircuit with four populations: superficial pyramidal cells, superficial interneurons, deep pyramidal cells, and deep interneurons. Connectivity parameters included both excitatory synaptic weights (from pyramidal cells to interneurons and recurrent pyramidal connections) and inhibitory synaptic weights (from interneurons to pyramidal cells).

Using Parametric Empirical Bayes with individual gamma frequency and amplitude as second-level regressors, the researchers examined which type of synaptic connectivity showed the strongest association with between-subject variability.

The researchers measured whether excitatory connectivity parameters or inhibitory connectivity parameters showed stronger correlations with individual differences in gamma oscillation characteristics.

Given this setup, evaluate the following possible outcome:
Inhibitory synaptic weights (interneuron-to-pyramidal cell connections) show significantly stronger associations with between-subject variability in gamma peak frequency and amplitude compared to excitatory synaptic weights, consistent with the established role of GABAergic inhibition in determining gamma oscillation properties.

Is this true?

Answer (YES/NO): YES